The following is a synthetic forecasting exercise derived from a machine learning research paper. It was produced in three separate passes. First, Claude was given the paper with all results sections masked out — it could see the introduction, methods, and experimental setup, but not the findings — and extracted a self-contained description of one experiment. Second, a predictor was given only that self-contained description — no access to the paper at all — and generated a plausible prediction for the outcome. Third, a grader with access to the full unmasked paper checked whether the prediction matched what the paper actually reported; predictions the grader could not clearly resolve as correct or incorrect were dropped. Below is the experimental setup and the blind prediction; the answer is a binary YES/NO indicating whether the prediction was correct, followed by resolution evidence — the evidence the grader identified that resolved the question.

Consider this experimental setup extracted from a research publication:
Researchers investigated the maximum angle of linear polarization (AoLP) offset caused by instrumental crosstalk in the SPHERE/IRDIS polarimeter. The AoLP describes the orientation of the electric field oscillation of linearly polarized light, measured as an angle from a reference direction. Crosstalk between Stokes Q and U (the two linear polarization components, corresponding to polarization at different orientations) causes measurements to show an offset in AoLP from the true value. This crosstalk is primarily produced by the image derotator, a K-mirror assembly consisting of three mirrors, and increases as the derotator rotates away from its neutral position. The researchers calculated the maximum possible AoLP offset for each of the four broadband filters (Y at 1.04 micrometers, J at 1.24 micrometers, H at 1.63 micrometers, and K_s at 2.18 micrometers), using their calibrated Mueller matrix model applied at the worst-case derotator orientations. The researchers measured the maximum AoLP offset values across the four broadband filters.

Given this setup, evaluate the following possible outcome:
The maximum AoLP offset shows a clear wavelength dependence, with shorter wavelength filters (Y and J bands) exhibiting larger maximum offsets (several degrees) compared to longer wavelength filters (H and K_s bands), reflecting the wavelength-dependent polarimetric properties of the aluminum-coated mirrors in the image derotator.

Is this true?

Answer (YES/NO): NO